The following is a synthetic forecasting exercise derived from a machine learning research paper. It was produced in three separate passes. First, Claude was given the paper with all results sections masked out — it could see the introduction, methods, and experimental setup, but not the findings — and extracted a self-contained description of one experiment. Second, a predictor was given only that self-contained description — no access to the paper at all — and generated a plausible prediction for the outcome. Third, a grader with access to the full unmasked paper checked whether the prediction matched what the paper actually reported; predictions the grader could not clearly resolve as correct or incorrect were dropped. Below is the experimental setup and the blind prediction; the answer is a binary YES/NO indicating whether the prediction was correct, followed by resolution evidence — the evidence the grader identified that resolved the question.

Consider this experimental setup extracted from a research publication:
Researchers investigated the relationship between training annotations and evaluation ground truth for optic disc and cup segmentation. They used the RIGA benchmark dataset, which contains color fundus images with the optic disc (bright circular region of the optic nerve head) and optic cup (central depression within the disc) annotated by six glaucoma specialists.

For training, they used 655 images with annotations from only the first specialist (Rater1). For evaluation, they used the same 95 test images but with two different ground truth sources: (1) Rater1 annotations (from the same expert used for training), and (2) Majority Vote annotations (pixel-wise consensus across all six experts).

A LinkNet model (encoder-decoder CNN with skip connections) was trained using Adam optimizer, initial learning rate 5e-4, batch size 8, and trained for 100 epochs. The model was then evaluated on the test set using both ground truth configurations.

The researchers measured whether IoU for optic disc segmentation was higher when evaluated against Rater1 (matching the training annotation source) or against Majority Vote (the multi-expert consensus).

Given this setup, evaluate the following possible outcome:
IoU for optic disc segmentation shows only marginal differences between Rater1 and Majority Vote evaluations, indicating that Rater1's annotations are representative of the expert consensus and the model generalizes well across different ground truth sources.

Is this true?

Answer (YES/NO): NO